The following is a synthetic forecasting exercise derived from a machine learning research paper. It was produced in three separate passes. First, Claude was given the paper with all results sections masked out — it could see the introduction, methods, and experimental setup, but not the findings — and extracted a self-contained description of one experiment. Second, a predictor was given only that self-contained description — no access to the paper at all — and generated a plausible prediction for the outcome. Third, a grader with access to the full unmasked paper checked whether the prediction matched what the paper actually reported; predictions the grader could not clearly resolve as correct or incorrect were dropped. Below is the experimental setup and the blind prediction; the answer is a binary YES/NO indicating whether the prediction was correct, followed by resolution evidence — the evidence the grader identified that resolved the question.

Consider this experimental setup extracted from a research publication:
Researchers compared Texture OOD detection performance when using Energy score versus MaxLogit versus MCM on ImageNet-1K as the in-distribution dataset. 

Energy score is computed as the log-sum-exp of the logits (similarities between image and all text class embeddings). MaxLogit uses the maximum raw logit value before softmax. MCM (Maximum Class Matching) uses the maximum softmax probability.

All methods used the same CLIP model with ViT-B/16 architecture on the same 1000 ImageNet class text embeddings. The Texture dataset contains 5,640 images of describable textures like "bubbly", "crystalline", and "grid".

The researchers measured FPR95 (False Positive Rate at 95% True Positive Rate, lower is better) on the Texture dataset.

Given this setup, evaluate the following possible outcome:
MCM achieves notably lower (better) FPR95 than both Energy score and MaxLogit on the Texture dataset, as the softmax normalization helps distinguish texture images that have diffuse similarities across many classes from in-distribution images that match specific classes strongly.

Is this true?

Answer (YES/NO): YES